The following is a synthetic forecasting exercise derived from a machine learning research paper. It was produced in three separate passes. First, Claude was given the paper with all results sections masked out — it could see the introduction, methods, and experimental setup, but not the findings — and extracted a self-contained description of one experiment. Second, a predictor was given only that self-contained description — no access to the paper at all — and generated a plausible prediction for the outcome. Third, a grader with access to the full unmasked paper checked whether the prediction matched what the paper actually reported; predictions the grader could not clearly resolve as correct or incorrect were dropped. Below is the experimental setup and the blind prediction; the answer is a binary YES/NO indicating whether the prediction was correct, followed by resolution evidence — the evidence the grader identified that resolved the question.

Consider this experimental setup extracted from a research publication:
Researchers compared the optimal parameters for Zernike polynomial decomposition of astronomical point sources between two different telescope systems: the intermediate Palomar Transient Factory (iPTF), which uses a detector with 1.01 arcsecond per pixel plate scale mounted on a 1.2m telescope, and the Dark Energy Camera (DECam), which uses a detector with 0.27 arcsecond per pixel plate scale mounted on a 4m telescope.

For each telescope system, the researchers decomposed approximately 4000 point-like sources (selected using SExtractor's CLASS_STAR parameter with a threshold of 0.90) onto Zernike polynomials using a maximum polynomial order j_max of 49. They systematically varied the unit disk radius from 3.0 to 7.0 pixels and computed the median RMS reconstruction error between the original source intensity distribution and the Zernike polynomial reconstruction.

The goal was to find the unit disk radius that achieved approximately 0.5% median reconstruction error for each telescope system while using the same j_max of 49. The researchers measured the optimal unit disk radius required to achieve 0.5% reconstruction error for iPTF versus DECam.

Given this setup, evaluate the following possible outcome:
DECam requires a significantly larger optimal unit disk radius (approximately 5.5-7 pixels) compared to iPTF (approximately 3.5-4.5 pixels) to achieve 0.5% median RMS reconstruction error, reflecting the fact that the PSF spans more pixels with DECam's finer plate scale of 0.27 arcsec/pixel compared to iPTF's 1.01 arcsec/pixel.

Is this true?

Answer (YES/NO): YES